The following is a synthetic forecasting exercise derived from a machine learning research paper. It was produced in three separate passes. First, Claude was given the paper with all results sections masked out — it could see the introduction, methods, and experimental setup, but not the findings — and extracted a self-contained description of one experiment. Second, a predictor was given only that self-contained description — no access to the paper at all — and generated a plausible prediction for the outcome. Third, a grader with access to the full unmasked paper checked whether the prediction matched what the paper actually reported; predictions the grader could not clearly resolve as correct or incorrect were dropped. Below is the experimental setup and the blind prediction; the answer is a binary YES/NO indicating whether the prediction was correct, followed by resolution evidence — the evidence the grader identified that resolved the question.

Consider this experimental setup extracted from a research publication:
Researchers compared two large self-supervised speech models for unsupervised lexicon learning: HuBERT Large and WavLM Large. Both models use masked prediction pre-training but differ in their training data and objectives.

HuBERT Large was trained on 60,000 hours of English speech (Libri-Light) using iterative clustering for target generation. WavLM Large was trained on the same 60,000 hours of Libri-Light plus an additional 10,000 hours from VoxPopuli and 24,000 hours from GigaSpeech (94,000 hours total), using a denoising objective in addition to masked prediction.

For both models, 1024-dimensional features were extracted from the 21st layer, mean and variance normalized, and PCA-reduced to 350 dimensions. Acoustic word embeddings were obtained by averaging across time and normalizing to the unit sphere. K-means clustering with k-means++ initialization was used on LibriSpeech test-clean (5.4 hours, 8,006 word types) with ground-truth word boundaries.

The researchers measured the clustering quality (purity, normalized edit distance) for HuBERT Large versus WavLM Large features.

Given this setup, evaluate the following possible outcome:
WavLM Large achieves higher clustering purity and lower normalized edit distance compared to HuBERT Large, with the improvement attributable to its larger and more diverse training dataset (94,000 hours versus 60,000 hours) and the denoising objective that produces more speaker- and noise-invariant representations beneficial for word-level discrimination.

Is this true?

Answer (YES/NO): YES